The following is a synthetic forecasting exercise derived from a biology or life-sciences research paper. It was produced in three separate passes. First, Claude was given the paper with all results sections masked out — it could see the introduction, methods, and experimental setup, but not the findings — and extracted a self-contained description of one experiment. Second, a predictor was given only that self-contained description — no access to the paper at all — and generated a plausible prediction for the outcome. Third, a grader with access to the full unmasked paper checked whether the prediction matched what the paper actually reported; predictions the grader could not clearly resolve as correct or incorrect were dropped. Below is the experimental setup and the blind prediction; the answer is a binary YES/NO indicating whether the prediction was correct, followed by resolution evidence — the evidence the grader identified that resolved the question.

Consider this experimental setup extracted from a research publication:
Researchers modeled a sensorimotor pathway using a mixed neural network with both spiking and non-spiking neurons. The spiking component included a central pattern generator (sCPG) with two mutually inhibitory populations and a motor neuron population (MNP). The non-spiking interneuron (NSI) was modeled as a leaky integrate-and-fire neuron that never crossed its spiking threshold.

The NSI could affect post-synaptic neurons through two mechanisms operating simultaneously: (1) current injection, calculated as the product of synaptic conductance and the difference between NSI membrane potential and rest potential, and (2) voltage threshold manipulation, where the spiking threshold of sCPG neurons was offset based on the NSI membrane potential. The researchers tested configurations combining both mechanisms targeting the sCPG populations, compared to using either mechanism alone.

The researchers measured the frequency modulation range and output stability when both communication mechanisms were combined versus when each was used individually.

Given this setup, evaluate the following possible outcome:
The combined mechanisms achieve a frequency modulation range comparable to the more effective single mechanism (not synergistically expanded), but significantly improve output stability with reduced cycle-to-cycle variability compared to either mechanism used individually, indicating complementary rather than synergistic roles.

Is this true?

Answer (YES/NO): NO